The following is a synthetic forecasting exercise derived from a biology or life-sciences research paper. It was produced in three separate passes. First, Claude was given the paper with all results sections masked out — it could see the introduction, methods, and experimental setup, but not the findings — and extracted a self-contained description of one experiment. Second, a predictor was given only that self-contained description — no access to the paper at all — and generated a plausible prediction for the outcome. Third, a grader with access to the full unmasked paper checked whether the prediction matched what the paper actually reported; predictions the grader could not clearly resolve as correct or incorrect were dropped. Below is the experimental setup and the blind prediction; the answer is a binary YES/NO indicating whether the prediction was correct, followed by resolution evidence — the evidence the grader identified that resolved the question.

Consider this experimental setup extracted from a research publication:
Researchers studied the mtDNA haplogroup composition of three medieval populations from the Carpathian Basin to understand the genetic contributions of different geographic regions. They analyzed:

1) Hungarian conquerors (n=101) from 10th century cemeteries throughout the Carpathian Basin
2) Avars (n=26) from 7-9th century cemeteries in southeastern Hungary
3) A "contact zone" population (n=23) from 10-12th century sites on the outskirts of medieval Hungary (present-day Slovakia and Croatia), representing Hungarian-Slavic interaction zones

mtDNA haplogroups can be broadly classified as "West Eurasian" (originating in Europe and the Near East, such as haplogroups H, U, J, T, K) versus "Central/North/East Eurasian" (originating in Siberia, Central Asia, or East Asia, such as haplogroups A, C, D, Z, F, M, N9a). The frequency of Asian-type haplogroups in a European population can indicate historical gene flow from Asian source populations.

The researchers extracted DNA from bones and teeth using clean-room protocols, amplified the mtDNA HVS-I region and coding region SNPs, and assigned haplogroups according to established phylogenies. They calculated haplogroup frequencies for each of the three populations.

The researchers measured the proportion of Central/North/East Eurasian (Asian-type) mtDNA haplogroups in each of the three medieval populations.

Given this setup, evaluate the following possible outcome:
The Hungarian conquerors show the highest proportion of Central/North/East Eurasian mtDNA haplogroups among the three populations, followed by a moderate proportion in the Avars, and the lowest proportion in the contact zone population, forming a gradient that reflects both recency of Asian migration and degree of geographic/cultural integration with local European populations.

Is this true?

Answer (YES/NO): NO